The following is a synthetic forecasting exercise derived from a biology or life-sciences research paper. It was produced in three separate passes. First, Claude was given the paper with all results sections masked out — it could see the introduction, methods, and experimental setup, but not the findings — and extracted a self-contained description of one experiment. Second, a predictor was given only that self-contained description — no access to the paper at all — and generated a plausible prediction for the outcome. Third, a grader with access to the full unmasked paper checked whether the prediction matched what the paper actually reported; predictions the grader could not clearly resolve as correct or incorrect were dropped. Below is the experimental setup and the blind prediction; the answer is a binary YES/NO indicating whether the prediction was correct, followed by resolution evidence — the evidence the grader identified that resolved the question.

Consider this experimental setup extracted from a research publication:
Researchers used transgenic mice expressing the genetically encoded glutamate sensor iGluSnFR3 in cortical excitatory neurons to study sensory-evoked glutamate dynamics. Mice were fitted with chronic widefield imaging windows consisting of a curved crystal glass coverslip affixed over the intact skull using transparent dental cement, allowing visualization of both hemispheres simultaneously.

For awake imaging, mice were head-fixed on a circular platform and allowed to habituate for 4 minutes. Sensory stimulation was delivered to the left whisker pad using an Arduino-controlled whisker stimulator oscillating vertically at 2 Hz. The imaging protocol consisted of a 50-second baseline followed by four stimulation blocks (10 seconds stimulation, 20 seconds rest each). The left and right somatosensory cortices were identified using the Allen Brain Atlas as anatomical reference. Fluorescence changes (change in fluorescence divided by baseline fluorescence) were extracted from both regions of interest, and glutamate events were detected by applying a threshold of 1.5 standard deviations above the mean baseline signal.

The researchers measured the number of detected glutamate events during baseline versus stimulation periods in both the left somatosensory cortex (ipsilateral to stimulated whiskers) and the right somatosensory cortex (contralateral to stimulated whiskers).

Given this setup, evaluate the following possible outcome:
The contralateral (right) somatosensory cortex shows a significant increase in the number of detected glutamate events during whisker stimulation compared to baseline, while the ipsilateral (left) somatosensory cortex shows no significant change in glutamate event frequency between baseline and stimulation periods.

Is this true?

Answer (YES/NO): YES